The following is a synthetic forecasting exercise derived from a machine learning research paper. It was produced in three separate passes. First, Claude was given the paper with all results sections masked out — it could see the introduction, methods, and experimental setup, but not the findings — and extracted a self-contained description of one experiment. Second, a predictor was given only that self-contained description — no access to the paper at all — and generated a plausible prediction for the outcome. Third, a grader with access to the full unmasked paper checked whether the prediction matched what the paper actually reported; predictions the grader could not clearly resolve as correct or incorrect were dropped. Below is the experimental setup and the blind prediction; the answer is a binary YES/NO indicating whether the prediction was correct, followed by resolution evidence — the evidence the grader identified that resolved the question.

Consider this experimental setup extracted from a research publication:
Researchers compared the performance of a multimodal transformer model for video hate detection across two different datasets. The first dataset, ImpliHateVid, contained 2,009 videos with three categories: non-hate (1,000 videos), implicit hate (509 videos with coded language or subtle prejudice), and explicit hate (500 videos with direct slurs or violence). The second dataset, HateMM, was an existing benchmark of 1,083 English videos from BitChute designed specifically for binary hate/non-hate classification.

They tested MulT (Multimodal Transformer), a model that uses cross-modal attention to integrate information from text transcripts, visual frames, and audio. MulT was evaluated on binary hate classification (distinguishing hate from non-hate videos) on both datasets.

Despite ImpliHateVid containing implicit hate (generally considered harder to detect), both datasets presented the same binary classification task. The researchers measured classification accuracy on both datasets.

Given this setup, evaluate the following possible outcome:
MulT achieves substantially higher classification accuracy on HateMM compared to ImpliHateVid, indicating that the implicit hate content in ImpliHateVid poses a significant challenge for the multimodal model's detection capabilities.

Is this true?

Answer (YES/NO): NO